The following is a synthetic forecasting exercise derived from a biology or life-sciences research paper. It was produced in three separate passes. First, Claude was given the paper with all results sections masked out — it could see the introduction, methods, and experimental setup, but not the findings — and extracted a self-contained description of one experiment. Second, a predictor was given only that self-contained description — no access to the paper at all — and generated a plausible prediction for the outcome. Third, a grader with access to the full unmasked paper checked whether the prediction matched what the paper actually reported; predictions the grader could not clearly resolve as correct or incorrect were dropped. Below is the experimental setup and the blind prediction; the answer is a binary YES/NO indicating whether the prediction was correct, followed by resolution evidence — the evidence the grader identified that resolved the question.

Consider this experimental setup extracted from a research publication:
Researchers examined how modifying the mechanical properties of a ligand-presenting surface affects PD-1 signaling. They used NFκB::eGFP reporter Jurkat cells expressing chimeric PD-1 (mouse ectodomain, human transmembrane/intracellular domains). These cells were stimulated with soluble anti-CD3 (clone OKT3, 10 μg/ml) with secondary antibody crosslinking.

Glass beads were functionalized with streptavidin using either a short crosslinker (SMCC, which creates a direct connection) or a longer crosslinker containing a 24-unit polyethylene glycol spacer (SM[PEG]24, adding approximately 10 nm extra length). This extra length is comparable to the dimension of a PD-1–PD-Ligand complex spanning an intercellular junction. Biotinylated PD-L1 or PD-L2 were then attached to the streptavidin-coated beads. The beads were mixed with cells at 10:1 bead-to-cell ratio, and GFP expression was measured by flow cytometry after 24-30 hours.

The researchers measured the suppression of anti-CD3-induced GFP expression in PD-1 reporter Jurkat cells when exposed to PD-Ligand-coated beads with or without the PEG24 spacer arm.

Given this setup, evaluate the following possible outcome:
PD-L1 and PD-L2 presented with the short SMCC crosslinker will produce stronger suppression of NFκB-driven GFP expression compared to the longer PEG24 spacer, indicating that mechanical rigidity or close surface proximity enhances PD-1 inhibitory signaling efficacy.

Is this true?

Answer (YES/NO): YES